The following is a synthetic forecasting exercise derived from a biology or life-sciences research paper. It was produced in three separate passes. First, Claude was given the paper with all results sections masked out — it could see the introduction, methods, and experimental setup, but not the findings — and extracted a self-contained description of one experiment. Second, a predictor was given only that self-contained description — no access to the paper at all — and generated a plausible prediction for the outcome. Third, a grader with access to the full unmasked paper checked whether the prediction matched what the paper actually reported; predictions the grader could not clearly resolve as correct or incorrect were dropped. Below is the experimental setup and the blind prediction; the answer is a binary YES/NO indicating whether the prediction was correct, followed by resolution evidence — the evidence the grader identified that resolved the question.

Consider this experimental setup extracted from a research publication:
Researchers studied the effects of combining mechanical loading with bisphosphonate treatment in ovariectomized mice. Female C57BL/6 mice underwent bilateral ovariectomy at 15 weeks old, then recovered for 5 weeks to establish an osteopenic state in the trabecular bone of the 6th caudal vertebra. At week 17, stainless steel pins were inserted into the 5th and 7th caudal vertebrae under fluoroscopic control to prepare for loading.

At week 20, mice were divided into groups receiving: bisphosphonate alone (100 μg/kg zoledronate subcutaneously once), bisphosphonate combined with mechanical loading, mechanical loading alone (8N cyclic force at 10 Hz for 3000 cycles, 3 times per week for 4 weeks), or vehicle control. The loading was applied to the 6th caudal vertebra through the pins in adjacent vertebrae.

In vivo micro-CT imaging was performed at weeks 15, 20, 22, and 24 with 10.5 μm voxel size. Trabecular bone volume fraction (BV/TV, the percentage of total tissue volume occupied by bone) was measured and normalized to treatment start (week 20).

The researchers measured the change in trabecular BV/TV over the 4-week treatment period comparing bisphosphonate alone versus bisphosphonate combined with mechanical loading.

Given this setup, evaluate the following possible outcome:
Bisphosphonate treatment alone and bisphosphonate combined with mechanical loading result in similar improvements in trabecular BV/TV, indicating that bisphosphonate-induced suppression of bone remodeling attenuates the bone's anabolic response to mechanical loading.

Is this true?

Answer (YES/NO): YES